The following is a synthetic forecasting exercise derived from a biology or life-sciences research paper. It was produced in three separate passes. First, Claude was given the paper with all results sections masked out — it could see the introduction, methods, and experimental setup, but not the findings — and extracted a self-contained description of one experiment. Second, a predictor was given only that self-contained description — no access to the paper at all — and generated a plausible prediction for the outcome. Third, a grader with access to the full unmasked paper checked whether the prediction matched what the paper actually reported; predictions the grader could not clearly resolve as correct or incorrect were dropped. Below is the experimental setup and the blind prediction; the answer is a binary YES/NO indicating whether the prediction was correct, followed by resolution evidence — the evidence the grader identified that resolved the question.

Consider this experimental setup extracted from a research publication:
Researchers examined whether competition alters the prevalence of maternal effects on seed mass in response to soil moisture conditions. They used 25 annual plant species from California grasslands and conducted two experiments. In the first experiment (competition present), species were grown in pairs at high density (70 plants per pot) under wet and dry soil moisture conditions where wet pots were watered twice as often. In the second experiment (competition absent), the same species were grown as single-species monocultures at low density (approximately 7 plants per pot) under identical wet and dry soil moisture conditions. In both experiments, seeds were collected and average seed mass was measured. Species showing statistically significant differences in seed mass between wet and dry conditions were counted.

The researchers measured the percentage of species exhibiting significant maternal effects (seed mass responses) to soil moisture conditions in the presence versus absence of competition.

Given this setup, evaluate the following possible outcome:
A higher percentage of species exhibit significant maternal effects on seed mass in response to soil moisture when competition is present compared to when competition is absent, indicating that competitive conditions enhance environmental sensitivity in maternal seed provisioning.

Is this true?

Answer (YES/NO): YES